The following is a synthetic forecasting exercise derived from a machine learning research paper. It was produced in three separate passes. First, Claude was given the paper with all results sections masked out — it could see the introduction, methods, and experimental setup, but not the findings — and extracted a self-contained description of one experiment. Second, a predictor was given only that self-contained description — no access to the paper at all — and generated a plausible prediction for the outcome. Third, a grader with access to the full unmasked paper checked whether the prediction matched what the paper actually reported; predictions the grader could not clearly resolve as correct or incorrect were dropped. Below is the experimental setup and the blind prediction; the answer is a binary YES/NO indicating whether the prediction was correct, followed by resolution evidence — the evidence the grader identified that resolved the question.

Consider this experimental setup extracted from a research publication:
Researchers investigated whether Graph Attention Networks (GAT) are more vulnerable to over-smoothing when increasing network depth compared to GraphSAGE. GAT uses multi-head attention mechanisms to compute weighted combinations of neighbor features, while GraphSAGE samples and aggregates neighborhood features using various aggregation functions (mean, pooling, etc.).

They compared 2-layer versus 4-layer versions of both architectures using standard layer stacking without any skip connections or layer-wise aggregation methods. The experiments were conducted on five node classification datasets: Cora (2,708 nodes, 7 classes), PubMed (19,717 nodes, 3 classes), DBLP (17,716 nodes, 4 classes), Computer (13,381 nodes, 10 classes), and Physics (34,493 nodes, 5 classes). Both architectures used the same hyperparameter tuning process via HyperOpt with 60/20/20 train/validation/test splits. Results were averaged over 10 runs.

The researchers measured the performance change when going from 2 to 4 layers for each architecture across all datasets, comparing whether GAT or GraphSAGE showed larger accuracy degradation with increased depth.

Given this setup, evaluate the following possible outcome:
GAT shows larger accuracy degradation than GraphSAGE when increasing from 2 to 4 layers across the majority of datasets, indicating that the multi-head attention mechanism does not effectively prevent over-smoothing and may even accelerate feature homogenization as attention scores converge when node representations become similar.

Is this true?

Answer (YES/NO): YES